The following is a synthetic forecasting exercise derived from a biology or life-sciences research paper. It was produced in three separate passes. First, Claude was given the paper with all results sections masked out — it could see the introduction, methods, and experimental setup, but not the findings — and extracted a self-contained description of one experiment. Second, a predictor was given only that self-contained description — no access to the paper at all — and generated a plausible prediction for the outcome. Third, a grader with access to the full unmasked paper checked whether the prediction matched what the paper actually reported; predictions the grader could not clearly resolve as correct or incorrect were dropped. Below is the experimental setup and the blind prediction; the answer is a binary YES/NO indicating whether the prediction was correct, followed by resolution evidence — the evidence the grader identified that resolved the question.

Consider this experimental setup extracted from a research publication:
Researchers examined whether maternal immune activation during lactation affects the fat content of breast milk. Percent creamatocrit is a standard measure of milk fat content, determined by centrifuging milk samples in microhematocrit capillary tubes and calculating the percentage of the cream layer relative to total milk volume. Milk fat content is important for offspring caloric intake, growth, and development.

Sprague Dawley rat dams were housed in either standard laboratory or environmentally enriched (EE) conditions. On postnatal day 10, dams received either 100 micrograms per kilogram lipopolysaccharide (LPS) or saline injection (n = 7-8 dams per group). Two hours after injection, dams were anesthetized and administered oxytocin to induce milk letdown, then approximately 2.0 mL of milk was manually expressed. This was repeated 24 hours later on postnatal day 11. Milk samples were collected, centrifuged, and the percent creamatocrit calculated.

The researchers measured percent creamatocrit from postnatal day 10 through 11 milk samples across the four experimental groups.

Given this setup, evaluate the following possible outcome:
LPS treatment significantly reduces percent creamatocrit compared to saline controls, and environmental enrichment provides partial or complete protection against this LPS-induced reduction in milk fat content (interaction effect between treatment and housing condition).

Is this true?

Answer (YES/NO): YES